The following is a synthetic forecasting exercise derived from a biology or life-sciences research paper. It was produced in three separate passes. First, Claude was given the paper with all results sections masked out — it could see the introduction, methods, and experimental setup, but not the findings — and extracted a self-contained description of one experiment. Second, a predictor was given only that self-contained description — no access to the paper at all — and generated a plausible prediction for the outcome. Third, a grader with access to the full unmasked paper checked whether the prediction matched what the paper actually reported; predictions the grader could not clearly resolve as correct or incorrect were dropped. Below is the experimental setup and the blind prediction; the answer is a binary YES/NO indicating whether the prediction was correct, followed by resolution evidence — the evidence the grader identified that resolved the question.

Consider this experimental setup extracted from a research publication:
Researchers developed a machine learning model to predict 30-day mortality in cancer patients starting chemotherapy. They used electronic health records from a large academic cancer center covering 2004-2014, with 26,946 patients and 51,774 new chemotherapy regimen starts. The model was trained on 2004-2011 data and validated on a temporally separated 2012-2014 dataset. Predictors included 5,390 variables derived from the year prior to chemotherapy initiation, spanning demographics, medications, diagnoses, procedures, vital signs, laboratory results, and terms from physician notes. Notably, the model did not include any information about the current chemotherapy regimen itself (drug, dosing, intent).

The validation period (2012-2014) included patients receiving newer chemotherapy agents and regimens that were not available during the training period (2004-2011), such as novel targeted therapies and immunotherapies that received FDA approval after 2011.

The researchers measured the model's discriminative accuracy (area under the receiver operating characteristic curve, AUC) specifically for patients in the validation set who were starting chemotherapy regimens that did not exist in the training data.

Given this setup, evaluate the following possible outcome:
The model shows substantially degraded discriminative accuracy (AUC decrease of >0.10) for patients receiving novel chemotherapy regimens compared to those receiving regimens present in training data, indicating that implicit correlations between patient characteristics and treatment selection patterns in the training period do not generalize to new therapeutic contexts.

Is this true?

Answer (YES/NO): NO